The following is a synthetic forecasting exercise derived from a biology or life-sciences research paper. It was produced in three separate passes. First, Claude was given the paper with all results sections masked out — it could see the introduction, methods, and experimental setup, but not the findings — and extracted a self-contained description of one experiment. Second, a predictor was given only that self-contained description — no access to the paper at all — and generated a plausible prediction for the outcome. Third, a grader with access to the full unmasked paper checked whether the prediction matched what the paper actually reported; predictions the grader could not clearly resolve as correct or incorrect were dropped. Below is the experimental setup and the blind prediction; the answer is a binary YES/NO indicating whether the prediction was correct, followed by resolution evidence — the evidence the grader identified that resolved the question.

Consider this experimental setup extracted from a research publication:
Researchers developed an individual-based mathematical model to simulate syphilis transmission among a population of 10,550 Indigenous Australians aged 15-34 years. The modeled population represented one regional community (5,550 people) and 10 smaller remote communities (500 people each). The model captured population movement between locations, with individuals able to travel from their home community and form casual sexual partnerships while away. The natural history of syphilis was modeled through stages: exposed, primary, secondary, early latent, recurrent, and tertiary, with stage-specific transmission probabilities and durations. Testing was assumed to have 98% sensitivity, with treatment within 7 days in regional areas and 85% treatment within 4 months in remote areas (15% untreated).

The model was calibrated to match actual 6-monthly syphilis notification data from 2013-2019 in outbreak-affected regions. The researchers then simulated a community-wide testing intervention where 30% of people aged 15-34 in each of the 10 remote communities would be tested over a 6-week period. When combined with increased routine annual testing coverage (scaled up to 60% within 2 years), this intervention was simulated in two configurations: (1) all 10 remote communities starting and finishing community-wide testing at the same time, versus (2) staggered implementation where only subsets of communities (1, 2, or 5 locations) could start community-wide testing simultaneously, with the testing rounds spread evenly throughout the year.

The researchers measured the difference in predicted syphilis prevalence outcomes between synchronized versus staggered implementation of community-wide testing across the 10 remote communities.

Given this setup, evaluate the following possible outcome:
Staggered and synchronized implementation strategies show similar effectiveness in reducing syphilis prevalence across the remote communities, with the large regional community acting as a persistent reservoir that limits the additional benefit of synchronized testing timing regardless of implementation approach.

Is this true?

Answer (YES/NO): NO